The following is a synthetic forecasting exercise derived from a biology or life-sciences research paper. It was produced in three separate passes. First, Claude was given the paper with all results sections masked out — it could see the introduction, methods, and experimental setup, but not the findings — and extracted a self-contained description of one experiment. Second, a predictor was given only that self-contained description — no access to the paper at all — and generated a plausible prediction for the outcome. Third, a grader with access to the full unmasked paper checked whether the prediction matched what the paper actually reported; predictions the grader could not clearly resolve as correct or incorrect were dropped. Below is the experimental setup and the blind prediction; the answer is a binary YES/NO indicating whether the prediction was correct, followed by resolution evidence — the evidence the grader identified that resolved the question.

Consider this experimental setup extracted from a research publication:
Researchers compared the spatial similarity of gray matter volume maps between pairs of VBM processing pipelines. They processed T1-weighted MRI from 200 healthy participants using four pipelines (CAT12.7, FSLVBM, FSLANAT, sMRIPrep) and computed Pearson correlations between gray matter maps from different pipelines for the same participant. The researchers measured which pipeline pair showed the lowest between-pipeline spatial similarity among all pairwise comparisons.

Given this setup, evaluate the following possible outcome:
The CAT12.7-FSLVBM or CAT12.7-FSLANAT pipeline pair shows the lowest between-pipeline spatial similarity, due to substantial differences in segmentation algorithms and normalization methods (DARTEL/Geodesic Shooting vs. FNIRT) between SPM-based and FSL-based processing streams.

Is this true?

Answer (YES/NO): YES